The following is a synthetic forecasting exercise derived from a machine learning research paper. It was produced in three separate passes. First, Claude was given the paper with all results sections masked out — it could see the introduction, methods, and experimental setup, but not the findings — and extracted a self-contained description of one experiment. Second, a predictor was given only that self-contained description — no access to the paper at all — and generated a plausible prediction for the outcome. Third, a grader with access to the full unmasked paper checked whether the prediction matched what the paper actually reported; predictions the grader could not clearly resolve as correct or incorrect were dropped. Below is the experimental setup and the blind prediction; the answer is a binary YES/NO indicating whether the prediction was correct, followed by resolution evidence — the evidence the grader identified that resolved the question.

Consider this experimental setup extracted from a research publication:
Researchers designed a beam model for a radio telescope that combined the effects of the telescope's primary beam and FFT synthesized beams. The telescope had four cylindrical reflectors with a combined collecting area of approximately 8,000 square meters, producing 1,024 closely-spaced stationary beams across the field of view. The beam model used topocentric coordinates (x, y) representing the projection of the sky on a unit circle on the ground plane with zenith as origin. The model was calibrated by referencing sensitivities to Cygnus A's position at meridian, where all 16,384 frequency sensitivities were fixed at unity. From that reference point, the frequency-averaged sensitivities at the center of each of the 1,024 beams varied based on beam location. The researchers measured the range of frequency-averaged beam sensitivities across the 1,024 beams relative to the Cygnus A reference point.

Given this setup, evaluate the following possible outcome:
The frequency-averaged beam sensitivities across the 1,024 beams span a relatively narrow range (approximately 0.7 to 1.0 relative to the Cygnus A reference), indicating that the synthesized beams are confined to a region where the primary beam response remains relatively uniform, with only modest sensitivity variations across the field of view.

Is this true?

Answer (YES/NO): NO